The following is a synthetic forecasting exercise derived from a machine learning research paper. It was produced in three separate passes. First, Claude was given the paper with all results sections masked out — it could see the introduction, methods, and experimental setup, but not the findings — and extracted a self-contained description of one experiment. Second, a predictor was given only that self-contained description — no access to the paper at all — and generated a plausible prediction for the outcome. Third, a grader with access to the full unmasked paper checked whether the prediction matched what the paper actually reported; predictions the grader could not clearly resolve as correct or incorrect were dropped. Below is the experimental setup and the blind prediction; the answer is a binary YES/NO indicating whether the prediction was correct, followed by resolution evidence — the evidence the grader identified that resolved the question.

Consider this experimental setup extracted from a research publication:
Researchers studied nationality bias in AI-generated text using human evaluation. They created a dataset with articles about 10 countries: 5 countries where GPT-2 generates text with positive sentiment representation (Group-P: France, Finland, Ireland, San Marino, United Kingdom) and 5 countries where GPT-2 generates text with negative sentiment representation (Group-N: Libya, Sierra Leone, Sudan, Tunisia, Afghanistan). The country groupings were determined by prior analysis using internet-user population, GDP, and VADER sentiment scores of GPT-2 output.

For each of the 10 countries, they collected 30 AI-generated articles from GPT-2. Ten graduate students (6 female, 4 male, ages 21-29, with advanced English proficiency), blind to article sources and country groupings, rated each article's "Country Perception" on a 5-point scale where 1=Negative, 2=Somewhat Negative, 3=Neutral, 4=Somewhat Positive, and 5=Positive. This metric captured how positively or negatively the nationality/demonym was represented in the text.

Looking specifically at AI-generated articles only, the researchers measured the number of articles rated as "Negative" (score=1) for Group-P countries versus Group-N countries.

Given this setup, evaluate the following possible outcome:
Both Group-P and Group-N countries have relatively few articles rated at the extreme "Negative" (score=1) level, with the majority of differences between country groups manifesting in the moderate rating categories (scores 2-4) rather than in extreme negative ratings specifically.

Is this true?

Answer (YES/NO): NO